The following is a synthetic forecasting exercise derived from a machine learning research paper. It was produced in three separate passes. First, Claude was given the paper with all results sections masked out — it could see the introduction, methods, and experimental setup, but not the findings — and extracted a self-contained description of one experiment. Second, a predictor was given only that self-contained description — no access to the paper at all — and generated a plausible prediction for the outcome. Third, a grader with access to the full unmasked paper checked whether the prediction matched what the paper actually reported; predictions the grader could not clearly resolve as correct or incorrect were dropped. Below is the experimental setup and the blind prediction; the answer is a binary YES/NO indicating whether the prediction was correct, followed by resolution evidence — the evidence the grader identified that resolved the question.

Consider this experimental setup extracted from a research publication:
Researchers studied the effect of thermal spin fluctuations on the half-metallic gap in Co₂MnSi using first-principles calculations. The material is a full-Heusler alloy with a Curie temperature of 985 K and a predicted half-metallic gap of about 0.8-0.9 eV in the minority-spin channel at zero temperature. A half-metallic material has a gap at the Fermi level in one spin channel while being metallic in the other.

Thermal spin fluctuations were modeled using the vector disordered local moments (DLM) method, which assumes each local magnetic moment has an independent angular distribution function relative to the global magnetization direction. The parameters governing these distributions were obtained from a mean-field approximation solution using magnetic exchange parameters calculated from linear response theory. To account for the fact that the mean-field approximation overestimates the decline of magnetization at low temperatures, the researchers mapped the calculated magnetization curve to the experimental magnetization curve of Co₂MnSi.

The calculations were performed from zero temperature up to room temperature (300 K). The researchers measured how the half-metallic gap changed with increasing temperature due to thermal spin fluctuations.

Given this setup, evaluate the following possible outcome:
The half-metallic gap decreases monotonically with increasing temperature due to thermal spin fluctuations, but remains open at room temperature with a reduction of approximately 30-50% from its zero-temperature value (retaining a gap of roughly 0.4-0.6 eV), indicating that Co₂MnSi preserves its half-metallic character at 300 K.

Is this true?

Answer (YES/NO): NO